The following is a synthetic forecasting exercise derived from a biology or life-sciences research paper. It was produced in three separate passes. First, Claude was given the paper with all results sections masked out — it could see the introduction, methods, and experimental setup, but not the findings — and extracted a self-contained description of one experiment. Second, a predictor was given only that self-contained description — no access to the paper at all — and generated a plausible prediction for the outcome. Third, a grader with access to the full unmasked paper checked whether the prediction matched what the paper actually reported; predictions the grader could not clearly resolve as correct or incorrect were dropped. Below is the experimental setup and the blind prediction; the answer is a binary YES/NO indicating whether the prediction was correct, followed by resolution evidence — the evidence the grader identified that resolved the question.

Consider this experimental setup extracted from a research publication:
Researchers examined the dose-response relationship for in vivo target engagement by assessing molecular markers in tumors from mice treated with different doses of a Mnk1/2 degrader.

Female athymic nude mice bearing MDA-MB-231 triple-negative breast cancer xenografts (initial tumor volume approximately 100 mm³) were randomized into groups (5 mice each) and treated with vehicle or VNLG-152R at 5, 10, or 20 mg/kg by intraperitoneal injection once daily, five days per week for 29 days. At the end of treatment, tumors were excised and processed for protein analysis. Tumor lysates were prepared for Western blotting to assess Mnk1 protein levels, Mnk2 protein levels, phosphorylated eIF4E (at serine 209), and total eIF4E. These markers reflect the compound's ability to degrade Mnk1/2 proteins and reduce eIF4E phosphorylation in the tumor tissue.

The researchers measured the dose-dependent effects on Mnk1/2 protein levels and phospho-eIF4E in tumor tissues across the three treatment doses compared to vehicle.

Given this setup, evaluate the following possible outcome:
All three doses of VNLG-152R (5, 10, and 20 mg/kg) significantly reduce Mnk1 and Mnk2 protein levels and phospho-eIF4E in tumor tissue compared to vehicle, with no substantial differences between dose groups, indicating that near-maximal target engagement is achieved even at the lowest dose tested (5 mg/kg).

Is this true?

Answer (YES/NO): NO